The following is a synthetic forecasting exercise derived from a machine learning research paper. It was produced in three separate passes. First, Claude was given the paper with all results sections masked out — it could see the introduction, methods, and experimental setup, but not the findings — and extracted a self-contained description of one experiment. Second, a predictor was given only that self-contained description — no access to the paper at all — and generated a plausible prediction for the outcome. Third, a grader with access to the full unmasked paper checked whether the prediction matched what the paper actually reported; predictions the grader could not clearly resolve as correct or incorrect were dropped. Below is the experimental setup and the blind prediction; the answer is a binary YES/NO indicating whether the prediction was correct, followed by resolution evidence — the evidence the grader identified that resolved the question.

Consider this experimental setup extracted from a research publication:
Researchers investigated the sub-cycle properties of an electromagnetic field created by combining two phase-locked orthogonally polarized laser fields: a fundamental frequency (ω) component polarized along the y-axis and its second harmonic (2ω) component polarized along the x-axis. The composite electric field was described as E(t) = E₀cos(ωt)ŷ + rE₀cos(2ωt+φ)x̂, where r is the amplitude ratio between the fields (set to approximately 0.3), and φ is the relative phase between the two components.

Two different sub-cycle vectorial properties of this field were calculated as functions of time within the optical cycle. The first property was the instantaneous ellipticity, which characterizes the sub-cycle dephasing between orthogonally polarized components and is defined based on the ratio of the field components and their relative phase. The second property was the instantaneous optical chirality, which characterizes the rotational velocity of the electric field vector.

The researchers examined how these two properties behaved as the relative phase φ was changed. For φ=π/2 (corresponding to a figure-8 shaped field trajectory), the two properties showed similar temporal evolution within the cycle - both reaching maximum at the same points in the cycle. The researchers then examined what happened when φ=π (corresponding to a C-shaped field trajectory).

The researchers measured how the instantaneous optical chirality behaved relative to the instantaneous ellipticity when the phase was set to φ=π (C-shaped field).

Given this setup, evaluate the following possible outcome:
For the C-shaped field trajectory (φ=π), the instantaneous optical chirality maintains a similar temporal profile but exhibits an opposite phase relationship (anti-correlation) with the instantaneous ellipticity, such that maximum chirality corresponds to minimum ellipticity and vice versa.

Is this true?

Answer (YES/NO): NO